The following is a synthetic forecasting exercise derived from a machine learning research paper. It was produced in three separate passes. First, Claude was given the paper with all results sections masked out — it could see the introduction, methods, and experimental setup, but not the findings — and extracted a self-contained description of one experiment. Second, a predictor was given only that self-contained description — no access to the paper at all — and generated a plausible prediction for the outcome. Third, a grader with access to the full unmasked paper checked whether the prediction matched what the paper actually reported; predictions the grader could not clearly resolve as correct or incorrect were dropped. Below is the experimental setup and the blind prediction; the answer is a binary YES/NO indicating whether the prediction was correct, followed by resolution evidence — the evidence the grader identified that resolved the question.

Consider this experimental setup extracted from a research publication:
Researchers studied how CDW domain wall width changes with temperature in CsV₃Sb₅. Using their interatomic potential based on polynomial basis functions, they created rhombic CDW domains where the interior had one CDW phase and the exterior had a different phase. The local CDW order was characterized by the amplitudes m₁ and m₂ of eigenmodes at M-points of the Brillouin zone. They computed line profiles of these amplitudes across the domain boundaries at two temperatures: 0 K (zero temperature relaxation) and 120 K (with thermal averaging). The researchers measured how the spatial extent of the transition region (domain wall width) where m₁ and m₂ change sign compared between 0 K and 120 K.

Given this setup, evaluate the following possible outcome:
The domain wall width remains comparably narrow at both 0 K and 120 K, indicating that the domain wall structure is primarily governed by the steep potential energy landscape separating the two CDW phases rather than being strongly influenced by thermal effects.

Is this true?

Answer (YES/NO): NO